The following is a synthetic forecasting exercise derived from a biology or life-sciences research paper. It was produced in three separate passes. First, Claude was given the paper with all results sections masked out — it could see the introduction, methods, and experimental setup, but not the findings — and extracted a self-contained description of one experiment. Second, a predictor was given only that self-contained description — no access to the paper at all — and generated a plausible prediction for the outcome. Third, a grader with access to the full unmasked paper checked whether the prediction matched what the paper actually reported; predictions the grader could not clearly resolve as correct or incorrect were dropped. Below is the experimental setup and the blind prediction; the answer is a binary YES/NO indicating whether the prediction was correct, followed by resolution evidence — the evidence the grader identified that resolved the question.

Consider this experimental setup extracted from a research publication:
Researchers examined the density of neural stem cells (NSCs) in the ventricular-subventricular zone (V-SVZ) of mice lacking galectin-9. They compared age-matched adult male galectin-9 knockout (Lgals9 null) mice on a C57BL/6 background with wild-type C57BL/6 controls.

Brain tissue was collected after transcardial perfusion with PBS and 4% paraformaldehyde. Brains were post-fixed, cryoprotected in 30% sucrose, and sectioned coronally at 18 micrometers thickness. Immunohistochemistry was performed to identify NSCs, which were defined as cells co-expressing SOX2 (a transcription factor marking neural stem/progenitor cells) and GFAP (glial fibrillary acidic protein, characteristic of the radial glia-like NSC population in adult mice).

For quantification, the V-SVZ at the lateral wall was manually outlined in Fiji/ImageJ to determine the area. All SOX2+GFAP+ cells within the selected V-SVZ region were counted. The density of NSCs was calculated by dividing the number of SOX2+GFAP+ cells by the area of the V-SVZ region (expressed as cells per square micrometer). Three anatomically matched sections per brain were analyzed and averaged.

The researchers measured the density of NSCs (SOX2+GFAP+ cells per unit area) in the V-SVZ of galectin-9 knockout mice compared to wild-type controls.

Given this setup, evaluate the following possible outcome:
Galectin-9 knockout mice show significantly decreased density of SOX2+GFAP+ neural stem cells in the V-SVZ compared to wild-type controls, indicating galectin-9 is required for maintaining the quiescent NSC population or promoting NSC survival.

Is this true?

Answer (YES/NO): NO